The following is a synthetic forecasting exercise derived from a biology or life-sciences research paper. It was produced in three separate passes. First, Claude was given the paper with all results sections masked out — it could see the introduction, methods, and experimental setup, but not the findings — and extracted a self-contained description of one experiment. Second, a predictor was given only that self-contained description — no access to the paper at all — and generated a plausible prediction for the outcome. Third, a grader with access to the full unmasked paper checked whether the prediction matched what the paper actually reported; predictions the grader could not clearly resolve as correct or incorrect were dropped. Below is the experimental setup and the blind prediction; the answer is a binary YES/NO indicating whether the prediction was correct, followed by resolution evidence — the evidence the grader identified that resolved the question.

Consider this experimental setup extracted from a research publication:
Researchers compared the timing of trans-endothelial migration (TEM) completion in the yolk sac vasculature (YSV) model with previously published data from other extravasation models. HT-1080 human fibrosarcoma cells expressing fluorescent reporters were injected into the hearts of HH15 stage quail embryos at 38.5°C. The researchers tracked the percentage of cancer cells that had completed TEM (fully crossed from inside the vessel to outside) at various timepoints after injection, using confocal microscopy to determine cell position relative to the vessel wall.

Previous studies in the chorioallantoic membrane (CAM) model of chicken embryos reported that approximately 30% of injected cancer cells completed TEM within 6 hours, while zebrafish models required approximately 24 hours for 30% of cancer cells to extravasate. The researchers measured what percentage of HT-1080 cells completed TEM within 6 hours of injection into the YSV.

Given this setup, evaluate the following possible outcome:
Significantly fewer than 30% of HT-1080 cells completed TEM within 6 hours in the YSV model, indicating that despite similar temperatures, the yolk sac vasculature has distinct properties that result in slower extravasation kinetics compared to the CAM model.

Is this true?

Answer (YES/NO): NO